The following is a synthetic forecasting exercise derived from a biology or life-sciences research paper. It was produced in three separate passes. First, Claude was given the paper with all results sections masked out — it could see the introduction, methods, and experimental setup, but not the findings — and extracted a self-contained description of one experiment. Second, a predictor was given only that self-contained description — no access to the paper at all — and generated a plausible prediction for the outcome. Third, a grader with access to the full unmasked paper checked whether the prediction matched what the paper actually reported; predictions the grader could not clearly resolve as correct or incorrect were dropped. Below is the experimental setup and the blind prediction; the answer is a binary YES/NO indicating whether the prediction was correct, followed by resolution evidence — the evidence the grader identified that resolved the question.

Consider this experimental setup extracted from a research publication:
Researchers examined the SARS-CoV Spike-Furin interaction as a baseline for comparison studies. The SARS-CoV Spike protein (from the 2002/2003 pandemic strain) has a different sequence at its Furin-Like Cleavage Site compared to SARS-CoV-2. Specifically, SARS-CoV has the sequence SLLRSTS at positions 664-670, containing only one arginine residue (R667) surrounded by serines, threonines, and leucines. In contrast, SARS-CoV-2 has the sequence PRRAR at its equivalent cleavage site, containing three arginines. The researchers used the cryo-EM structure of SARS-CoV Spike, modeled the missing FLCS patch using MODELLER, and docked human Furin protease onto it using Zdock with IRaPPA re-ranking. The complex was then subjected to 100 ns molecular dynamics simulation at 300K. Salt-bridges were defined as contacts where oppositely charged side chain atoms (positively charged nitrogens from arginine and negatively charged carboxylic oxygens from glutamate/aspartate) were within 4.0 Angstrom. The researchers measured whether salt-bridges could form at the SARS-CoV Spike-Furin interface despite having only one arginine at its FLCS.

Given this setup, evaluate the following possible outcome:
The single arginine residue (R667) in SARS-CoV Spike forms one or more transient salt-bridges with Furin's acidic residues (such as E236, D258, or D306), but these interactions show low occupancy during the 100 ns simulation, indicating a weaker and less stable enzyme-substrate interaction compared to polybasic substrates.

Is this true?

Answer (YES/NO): NO